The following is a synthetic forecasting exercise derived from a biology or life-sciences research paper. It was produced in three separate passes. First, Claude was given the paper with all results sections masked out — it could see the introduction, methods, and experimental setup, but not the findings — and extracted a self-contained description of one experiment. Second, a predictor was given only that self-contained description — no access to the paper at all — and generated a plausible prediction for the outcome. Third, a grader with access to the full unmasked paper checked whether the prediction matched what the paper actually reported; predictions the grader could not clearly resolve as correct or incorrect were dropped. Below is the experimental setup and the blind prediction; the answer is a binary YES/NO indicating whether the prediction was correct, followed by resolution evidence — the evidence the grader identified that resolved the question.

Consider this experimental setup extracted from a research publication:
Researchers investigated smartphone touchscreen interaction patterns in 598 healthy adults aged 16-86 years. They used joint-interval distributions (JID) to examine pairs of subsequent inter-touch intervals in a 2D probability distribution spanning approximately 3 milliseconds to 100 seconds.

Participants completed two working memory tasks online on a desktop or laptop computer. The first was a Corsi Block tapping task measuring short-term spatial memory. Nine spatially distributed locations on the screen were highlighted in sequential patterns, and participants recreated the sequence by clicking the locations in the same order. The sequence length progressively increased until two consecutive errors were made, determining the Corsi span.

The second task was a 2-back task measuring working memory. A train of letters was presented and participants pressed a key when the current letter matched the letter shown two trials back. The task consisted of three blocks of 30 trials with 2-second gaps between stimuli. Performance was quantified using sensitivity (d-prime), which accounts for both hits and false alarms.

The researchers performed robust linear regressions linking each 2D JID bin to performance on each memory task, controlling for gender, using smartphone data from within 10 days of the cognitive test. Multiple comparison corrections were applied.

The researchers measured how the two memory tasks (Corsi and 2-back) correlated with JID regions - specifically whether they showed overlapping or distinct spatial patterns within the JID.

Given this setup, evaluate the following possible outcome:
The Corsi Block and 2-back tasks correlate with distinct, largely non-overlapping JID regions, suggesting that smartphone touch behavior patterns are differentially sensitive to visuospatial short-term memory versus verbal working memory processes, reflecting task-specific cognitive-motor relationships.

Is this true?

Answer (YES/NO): NO